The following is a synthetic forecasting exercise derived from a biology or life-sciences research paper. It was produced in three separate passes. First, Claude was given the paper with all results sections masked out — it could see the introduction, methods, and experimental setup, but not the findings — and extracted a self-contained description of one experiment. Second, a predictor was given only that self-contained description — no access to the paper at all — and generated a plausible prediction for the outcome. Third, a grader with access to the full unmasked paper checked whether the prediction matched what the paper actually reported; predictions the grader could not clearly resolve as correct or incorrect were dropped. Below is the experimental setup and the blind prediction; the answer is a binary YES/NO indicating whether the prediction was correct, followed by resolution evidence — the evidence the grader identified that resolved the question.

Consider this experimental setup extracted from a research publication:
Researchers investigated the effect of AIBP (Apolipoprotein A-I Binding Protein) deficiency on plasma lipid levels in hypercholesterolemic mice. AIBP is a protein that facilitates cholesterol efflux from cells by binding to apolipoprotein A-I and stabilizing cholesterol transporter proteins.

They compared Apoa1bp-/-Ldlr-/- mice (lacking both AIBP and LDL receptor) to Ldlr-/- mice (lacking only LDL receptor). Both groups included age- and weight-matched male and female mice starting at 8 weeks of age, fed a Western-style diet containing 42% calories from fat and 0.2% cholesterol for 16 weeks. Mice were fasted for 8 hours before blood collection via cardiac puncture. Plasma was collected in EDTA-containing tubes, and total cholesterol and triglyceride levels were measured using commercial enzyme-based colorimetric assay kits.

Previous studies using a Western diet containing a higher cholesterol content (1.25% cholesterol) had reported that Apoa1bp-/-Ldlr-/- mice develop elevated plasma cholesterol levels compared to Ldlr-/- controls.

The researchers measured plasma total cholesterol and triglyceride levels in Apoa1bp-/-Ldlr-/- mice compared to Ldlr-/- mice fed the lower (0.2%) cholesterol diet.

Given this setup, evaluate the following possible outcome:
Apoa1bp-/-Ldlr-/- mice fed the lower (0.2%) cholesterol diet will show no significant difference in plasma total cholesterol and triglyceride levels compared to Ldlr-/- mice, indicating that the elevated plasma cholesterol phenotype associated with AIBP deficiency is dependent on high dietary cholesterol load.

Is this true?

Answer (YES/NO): NO